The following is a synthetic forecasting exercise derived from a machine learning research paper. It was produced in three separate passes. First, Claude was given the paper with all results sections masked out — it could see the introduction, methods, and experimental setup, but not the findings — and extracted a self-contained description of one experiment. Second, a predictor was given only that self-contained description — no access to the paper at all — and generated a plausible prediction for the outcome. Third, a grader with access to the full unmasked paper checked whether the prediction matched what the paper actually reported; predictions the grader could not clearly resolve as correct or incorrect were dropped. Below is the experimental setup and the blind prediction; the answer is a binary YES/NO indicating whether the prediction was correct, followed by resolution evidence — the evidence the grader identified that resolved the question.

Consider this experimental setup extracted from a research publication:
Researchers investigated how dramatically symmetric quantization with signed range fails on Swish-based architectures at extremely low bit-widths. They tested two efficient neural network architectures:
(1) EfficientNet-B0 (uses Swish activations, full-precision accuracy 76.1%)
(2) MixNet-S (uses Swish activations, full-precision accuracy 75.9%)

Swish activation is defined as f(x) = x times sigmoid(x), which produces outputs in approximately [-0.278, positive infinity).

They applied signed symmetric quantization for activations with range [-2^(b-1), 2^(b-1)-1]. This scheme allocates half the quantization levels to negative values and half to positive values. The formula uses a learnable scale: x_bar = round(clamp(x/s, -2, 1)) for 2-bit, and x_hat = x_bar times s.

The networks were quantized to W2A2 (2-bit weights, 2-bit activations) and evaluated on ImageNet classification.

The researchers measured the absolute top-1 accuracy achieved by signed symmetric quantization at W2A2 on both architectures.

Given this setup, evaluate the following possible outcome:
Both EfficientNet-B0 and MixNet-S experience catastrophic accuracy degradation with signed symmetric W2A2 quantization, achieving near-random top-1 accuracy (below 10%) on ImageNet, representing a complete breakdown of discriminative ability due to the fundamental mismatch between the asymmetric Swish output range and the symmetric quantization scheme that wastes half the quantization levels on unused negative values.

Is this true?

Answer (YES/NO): NO